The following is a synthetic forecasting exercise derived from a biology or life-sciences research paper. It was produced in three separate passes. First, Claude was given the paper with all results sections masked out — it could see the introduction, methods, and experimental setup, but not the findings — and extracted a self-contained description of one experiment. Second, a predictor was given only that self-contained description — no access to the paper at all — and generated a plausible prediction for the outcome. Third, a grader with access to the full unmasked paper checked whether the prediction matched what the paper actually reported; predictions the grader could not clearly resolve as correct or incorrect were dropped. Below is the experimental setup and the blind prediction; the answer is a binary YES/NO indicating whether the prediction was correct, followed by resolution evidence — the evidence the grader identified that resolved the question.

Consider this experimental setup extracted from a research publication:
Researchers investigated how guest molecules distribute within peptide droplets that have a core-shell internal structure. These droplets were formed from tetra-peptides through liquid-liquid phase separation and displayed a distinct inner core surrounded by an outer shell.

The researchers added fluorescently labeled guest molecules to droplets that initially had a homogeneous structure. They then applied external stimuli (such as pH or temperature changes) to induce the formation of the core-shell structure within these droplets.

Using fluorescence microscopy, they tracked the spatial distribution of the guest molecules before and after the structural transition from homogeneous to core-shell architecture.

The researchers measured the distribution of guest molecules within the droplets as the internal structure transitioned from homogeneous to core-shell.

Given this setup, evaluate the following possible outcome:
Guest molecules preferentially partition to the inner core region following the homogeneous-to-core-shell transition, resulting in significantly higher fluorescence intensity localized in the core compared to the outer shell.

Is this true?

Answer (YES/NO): YES